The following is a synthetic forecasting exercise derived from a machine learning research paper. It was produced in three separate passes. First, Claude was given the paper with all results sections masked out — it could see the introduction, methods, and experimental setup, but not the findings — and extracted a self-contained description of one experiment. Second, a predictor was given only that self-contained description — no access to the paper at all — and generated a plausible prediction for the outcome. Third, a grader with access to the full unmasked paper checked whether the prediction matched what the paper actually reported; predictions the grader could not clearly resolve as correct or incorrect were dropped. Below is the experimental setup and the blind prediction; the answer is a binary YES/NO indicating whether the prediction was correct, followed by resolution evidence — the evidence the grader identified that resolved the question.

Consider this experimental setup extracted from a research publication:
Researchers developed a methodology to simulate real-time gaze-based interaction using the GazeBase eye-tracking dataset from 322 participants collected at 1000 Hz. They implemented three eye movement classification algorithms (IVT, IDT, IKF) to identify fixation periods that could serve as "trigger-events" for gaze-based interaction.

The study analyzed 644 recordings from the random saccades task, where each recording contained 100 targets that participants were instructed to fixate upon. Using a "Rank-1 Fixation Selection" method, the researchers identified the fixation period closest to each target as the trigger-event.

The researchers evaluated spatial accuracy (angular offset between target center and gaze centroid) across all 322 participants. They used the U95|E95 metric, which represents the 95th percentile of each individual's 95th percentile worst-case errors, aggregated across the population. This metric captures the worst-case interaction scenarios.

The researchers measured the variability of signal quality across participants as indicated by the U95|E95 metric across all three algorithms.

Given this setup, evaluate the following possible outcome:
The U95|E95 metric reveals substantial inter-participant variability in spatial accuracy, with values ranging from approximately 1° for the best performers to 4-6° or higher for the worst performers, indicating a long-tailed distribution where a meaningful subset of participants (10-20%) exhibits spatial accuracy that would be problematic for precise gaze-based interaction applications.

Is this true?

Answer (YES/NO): NO